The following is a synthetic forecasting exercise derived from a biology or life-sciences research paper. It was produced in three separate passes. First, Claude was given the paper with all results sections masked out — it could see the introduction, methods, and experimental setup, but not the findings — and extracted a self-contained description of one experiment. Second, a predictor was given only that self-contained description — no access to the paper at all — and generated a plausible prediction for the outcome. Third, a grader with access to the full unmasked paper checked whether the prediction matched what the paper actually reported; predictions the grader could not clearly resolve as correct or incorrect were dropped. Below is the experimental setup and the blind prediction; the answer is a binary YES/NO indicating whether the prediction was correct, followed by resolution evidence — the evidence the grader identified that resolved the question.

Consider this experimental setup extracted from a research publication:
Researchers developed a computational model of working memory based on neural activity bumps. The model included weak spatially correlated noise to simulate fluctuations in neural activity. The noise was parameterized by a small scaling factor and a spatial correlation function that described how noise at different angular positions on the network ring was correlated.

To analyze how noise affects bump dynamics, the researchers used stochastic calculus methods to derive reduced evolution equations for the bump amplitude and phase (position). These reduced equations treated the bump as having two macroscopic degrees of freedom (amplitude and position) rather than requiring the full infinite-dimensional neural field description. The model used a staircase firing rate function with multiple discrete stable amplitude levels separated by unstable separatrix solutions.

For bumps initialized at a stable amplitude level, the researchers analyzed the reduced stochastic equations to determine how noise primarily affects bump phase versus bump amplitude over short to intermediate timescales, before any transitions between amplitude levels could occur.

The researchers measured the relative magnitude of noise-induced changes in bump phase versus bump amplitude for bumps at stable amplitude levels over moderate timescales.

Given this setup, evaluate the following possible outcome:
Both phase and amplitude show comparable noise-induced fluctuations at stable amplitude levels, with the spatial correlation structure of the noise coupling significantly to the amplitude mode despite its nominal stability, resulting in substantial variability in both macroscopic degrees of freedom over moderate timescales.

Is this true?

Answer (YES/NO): NO